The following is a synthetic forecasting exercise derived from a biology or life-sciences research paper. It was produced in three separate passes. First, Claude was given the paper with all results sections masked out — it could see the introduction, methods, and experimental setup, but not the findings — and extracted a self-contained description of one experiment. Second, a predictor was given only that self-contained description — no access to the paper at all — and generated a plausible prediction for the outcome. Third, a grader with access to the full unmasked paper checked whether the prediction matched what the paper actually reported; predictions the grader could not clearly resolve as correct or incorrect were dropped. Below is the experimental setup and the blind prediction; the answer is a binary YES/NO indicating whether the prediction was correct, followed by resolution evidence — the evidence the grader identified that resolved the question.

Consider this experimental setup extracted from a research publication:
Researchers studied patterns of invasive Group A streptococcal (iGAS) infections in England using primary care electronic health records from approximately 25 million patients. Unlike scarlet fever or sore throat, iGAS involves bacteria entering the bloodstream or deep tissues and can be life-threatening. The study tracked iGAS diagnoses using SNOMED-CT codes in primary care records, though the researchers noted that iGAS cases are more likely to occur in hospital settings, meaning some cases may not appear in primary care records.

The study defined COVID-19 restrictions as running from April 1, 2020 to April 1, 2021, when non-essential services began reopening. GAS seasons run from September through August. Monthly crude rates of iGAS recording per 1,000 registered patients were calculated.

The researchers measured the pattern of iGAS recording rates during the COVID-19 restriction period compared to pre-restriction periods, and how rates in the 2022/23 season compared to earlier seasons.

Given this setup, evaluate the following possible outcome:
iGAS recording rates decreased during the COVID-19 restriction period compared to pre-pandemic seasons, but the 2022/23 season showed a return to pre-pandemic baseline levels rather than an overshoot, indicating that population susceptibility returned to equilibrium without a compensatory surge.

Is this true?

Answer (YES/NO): NO